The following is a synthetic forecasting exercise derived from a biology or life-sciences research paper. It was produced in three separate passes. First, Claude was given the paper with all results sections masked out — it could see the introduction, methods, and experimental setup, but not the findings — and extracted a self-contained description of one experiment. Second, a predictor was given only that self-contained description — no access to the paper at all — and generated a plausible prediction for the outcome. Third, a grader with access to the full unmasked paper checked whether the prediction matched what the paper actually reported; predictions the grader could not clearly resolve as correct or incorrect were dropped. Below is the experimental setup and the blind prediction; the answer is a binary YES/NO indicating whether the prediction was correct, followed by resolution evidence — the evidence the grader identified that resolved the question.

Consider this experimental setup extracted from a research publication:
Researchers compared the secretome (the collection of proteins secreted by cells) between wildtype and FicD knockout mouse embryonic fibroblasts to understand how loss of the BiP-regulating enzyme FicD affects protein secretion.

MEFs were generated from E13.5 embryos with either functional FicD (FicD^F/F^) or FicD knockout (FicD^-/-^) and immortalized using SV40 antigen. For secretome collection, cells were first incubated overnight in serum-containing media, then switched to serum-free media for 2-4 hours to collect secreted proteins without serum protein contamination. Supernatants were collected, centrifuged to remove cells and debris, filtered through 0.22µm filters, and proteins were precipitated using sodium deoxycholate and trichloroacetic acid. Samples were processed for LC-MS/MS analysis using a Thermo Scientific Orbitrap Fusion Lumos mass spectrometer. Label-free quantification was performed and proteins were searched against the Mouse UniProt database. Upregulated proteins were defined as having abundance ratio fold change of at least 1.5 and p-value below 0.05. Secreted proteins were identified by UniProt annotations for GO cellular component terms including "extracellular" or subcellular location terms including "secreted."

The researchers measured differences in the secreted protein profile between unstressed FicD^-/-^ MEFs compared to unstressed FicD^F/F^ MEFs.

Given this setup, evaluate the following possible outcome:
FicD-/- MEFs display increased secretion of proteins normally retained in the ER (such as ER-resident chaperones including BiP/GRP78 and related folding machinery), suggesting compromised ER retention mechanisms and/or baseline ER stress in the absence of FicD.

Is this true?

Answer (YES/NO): NO